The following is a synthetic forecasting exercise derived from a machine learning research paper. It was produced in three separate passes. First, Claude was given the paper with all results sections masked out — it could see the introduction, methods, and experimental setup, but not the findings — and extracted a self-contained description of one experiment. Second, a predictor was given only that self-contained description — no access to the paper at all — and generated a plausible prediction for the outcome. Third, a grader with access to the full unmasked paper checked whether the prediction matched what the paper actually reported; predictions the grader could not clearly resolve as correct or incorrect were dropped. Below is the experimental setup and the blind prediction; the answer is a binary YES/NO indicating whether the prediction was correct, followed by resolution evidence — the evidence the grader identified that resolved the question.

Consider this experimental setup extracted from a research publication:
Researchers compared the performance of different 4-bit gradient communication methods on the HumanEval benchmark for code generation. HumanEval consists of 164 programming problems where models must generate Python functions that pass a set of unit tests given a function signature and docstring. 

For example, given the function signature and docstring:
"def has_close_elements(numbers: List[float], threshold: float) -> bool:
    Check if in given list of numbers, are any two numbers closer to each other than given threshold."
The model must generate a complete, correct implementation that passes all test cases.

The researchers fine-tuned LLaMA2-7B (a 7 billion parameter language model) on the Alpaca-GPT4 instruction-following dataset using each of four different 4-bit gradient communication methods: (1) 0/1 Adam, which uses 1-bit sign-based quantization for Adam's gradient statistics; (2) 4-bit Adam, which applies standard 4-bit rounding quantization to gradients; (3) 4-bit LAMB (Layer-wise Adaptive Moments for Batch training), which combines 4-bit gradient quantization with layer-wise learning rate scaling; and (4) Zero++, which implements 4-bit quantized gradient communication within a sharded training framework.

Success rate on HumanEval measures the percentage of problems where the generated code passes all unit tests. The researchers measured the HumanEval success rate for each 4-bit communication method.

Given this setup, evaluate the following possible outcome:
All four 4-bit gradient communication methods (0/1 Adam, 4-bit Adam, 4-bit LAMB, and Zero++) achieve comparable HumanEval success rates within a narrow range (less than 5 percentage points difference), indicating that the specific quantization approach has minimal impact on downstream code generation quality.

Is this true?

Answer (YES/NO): YES